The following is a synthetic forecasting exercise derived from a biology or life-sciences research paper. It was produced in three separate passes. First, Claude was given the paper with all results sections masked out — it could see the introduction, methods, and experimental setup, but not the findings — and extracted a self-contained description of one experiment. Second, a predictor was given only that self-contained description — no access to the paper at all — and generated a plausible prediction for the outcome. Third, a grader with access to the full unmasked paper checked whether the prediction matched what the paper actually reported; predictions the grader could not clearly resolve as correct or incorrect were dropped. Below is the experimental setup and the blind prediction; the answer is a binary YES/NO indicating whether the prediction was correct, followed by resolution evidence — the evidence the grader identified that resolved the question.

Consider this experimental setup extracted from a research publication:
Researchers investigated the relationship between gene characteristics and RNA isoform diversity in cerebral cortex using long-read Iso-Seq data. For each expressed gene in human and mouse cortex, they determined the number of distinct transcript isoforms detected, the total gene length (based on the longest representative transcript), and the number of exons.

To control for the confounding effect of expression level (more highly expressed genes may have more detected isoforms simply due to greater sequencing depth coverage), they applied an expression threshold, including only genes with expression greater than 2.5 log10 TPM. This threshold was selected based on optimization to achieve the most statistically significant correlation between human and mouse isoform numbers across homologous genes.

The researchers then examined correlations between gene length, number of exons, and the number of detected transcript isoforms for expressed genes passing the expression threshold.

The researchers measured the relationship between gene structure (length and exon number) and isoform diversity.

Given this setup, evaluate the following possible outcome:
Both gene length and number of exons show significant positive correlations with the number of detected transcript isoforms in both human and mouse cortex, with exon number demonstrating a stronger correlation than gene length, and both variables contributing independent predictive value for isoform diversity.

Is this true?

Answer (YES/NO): NO